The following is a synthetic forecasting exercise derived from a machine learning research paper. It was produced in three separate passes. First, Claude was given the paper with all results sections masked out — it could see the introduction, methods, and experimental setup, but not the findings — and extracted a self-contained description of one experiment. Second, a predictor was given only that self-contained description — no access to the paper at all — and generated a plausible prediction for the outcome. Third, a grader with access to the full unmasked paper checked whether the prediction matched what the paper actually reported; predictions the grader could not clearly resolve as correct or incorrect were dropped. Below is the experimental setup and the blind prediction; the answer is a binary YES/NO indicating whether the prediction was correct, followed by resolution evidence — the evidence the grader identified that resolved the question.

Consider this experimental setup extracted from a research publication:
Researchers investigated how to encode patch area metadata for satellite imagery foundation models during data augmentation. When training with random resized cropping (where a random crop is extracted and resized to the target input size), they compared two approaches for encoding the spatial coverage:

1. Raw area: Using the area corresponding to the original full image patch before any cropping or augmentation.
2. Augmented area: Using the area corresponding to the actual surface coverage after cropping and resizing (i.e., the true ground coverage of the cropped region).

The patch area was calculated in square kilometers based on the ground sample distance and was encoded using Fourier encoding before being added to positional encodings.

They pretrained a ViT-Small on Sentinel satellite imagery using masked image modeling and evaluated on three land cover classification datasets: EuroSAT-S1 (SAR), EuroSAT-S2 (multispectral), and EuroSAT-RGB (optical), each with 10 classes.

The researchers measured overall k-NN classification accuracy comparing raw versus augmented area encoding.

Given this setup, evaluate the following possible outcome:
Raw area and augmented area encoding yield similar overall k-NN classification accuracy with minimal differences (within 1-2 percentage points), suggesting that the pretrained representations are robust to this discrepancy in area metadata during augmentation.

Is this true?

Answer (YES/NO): NO